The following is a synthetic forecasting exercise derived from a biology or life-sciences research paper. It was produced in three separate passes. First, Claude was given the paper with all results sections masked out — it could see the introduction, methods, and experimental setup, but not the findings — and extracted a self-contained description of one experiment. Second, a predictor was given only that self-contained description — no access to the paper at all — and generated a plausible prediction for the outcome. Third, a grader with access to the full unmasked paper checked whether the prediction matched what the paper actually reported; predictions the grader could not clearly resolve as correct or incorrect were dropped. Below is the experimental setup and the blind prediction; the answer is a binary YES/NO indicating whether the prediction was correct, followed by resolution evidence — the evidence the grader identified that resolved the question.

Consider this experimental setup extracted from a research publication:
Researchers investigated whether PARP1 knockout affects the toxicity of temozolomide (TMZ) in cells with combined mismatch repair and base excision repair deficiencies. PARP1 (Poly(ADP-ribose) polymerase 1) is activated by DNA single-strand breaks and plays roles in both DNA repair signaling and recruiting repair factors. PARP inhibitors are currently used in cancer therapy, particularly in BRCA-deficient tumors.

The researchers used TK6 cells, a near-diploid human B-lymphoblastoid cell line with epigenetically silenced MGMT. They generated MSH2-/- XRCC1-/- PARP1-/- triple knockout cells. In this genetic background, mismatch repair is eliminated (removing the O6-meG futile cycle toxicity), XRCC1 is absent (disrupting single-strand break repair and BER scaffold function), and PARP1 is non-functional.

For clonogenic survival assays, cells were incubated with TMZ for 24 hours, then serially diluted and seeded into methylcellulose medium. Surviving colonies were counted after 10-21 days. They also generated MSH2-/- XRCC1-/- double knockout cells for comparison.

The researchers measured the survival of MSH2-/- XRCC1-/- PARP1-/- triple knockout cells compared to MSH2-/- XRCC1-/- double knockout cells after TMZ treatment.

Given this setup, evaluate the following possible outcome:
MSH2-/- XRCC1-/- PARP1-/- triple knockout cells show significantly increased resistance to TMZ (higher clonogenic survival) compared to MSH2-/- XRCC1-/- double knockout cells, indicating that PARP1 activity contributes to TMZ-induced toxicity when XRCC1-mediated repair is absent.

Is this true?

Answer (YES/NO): YES